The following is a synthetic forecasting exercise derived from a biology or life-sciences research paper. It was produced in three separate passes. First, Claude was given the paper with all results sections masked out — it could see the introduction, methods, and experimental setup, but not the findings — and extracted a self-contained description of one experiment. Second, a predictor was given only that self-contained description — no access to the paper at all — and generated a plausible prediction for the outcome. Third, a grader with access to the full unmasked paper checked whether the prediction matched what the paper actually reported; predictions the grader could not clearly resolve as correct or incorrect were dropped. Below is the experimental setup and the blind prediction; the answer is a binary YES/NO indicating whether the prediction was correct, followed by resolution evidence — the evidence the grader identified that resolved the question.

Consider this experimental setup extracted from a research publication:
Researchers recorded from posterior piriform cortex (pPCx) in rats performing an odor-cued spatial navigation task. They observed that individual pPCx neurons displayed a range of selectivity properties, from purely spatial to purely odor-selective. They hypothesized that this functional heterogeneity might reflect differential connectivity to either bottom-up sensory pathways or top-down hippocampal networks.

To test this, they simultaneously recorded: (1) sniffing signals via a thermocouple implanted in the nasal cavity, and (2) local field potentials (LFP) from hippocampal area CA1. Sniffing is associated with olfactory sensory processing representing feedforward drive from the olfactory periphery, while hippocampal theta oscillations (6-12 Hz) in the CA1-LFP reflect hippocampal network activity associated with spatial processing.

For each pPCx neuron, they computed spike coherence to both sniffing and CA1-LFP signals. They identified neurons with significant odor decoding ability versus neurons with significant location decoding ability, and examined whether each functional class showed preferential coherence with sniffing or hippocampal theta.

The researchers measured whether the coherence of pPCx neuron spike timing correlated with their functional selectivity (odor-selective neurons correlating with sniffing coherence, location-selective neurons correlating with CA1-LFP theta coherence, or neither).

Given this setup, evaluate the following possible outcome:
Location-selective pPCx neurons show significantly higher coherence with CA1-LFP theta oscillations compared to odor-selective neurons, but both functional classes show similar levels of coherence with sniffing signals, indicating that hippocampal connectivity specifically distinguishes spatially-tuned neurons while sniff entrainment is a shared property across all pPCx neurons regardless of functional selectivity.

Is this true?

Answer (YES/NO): NO